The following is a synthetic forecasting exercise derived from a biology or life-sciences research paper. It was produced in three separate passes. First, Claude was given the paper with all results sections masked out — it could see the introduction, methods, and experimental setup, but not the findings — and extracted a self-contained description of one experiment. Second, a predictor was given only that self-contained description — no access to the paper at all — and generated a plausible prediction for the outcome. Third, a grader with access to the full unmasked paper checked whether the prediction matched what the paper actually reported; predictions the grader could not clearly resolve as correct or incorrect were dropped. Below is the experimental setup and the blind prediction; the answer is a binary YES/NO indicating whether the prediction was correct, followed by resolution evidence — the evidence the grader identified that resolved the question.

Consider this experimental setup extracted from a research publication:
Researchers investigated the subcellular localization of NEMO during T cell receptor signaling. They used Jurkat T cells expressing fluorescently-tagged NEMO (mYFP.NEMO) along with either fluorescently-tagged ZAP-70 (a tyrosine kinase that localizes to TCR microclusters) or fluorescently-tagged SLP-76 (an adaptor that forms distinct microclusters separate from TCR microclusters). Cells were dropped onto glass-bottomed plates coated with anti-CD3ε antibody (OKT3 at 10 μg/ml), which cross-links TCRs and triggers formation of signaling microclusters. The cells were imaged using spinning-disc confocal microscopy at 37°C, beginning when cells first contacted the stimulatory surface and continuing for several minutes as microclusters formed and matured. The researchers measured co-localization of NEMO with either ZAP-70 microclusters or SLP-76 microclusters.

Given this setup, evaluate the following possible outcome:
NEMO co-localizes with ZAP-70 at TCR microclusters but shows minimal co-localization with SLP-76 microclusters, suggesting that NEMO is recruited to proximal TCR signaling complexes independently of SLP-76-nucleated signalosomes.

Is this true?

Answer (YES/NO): YES